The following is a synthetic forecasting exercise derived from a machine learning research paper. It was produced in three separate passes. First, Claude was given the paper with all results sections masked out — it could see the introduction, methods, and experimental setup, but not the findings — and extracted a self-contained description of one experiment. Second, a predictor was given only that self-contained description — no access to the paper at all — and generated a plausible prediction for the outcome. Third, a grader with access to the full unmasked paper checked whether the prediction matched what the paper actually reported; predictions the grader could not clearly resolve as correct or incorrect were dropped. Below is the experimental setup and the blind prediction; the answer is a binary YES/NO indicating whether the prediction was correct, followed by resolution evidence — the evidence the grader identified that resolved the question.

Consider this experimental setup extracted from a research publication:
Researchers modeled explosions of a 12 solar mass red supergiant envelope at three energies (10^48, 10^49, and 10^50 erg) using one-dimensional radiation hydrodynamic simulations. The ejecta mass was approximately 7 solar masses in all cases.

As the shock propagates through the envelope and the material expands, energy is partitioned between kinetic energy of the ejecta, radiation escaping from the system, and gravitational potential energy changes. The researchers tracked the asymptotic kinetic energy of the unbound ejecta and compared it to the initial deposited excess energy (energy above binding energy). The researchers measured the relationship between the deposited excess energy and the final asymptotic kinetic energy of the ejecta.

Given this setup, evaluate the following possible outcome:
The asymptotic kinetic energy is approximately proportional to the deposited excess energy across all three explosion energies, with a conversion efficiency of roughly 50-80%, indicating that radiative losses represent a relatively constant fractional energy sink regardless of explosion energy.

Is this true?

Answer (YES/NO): NO